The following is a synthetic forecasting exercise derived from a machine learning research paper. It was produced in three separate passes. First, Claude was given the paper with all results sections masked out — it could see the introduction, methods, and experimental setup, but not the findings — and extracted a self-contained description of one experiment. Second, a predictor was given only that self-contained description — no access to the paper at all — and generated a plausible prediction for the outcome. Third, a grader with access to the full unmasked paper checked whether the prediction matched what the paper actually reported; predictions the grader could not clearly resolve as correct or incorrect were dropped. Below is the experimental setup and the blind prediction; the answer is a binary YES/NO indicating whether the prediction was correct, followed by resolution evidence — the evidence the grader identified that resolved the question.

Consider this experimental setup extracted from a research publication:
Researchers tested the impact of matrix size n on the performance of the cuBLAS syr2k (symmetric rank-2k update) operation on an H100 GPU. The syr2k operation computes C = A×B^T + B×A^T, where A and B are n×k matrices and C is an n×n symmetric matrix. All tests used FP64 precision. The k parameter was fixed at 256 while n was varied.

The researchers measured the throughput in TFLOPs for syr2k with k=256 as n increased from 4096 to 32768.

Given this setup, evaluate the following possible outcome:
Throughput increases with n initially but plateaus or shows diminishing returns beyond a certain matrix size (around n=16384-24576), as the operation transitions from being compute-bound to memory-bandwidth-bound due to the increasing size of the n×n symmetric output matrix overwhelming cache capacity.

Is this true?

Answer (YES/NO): YES